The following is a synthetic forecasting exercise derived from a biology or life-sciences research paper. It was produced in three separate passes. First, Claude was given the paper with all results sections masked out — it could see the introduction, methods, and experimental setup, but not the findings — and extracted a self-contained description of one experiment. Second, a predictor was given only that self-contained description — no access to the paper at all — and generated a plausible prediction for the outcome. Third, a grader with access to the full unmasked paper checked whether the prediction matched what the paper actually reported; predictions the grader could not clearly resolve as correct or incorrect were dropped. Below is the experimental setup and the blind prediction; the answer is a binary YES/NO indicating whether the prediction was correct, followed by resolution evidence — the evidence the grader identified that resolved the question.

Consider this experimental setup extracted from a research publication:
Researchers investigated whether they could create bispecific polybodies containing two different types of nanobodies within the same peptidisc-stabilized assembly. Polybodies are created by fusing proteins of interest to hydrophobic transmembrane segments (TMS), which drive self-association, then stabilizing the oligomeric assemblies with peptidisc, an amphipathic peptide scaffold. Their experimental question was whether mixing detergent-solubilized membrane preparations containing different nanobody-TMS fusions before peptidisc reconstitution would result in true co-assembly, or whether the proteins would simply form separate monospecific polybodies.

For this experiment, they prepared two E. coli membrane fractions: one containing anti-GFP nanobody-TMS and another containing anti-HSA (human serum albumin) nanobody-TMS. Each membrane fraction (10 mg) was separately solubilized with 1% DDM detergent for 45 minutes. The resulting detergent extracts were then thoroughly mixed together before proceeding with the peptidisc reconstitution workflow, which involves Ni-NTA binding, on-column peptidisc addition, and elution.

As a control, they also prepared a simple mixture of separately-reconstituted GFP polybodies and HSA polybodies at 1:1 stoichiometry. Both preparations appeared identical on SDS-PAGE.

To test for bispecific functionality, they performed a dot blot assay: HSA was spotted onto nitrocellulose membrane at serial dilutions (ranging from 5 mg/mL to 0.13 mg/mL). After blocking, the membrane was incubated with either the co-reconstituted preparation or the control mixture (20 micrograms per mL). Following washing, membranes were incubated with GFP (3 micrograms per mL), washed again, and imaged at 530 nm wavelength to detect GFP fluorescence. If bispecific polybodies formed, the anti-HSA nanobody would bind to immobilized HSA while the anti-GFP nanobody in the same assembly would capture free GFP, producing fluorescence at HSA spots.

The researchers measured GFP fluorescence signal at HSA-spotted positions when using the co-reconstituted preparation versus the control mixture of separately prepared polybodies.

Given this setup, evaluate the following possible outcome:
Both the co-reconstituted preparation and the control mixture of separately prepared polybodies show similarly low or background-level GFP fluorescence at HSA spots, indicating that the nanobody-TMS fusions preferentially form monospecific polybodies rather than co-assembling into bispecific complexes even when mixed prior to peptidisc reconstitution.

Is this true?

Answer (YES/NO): NO